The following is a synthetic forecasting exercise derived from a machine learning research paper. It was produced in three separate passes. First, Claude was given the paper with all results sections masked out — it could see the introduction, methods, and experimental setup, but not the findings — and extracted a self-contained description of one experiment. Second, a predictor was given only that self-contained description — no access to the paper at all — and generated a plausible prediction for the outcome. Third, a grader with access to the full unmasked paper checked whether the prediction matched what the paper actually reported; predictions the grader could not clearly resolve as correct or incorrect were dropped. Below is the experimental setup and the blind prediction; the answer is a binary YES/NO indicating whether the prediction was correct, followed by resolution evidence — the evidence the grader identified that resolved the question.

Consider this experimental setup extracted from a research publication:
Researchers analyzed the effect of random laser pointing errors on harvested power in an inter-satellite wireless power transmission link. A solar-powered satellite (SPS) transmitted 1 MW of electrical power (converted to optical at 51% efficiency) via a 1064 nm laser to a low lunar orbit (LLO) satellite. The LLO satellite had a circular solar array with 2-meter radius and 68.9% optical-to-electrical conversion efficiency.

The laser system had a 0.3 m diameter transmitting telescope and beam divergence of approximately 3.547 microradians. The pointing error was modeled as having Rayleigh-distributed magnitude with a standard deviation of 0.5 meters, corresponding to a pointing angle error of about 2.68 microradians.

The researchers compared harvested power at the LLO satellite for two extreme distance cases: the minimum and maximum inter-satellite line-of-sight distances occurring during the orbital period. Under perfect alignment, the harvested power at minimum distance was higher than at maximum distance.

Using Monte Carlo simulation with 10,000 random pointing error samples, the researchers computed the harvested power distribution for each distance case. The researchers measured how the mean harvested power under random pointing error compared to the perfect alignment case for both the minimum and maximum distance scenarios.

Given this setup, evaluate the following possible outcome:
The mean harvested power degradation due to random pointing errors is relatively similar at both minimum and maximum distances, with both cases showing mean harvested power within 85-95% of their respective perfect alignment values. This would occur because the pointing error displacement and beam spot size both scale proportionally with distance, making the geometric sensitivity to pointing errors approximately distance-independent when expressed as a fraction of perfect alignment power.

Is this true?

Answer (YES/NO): YES